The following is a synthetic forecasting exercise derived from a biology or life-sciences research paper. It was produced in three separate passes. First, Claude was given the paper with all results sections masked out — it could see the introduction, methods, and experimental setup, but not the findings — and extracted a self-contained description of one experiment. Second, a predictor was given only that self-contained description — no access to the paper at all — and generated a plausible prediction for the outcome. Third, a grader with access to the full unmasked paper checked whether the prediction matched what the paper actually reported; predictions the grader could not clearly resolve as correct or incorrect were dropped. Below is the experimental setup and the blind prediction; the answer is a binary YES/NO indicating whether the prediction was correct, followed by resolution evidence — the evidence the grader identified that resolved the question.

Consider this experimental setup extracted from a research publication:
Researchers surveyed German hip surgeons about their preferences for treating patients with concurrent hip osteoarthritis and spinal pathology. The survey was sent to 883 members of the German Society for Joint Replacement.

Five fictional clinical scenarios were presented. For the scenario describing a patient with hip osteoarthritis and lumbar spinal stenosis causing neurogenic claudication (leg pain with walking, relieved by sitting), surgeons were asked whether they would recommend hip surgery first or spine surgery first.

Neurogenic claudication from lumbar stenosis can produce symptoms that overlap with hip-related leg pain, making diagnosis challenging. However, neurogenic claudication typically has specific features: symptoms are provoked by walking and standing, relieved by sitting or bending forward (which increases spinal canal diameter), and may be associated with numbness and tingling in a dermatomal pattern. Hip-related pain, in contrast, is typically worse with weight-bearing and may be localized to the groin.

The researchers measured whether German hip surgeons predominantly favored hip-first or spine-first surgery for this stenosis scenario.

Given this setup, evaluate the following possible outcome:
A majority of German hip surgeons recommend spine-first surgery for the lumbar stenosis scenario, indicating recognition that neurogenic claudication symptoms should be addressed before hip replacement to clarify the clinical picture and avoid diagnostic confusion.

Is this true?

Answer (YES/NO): YES